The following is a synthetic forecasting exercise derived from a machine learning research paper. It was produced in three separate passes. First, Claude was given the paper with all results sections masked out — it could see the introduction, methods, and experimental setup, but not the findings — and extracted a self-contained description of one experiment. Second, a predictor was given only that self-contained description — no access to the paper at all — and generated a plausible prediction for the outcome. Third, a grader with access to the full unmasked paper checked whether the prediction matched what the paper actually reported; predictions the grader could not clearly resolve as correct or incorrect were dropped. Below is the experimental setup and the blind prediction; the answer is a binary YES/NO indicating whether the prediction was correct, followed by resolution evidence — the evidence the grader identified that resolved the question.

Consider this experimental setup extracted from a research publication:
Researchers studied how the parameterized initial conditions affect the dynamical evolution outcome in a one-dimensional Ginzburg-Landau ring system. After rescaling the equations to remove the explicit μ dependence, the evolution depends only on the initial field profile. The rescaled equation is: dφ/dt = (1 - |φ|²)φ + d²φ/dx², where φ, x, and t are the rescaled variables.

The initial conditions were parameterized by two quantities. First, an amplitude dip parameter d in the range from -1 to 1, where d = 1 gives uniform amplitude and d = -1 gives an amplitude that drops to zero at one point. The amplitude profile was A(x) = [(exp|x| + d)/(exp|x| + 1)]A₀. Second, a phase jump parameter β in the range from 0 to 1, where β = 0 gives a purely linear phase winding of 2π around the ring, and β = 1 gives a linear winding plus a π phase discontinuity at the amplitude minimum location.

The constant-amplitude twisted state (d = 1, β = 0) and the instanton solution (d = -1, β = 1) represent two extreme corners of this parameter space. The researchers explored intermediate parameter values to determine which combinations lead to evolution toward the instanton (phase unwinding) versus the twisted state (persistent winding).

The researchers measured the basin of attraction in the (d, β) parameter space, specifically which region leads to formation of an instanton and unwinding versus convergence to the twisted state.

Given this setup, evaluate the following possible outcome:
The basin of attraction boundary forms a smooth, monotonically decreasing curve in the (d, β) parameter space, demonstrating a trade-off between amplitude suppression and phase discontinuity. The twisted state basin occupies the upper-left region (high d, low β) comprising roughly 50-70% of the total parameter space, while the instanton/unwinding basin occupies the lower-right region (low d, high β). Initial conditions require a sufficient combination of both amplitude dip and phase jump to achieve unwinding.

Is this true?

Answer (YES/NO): NO